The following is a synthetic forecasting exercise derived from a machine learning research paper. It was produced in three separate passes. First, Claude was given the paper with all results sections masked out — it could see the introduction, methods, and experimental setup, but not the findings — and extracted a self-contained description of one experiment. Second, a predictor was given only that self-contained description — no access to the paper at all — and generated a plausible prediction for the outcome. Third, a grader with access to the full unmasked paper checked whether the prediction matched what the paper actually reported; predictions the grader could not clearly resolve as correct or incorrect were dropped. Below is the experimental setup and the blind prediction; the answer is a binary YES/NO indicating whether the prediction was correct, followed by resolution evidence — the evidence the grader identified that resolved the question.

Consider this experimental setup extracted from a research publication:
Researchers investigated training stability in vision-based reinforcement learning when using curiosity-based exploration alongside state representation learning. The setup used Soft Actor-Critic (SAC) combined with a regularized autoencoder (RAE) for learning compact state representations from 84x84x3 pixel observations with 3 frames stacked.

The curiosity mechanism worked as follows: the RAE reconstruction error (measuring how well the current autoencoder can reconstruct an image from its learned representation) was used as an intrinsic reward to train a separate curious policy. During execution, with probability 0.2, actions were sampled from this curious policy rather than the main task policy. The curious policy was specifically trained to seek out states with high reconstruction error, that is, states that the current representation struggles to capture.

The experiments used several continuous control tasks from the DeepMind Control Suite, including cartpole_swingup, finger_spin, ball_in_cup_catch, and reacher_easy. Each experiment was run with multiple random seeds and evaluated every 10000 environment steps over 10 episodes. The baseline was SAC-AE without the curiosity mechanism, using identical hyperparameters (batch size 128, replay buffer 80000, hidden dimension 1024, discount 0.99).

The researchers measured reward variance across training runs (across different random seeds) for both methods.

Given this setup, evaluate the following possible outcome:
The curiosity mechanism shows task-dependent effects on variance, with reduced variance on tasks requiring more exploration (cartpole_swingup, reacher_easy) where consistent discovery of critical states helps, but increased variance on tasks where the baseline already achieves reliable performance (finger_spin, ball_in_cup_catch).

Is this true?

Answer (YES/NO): NO